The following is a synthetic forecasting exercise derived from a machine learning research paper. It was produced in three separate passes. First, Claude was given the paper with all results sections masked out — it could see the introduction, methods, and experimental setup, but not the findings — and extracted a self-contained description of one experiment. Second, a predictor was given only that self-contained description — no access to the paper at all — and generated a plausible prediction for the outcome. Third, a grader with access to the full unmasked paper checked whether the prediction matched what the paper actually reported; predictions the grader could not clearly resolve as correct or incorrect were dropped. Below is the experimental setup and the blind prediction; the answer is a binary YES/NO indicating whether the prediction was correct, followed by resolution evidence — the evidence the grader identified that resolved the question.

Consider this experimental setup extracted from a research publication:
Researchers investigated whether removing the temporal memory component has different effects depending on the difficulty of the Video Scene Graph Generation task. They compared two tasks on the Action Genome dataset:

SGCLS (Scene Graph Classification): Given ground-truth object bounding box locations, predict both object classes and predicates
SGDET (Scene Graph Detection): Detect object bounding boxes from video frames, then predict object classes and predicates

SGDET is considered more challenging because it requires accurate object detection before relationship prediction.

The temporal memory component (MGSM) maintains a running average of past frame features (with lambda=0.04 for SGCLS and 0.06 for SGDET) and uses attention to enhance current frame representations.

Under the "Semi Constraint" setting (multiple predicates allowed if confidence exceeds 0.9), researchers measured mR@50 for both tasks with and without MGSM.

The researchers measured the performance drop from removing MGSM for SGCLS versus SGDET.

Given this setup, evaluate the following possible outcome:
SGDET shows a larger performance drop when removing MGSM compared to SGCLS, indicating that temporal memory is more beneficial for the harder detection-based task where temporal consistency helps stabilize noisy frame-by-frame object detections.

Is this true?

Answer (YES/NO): YES